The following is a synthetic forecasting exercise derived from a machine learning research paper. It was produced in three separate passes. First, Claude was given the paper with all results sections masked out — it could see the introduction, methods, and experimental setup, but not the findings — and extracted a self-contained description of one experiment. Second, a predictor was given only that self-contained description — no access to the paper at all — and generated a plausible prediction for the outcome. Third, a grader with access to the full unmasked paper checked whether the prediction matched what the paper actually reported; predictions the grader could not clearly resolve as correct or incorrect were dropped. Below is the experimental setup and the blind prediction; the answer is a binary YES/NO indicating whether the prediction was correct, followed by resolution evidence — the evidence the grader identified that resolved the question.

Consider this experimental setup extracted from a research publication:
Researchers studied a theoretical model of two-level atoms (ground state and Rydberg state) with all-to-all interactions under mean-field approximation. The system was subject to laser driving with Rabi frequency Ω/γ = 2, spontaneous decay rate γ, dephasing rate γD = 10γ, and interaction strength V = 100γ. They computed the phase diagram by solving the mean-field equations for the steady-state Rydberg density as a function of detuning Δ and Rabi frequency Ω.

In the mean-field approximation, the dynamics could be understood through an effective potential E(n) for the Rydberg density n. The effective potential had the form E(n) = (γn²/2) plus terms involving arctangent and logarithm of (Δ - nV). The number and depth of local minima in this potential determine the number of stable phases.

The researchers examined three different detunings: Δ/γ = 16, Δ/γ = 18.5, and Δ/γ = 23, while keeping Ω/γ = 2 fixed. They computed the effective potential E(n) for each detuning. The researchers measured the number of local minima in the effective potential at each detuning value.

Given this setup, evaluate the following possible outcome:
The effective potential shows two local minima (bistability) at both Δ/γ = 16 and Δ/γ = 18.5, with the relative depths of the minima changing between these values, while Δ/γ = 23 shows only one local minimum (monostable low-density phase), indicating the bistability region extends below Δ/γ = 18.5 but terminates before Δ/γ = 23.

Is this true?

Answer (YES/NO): NO